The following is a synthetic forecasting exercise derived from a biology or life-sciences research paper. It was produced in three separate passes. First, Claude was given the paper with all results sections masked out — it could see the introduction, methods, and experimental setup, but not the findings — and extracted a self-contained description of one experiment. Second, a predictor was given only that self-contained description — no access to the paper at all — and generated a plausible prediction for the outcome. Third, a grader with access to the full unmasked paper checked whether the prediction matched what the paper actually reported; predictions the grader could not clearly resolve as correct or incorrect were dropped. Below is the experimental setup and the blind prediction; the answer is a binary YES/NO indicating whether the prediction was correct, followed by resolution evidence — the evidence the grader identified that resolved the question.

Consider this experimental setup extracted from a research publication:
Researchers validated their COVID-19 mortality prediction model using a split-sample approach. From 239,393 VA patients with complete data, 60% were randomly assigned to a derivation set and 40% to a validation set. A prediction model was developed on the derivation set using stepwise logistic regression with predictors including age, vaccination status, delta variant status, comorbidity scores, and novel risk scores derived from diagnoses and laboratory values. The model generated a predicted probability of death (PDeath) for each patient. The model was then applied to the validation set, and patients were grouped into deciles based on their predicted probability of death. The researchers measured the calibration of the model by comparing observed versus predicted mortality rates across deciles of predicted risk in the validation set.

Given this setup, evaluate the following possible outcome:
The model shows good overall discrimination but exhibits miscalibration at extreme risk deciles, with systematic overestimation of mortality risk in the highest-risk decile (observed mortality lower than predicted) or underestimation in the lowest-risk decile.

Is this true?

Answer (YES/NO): YES